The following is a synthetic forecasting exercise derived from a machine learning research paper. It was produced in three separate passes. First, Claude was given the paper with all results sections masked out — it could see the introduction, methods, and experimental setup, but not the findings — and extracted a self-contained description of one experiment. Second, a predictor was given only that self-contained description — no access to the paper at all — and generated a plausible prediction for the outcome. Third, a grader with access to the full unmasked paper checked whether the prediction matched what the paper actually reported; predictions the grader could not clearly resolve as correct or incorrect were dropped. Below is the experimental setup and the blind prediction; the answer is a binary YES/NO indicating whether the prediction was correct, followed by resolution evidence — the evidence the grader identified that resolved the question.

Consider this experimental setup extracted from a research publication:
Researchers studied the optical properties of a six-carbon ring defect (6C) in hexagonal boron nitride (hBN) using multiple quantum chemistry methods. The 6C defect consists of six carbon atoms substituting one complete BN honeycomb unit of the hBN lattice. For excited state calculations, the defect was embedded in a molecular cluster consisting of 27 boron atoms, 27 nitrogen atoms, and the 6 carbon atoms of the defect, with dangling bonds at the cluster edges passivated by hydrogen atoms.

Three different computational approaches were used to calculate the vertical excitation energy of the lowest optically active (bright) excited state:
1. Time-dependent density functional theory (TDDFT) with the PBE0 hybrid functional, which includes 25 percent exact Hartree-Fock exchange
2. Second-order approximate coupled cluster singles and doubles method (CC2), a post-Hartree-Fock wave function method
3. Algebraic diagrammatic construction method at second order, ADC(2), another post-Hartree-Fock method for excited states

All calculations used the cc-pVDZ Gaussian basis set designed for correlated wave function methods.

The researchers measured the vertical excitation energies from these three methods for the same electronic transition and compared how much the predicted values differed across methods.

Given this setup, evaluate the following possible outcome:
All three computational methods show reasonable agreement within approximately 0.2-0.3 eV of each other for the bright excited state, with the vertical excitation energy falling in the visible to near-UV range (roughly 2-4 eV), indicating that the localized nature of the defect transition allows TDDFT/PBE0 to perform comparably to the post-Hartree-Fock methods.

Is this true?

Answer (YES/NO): NO